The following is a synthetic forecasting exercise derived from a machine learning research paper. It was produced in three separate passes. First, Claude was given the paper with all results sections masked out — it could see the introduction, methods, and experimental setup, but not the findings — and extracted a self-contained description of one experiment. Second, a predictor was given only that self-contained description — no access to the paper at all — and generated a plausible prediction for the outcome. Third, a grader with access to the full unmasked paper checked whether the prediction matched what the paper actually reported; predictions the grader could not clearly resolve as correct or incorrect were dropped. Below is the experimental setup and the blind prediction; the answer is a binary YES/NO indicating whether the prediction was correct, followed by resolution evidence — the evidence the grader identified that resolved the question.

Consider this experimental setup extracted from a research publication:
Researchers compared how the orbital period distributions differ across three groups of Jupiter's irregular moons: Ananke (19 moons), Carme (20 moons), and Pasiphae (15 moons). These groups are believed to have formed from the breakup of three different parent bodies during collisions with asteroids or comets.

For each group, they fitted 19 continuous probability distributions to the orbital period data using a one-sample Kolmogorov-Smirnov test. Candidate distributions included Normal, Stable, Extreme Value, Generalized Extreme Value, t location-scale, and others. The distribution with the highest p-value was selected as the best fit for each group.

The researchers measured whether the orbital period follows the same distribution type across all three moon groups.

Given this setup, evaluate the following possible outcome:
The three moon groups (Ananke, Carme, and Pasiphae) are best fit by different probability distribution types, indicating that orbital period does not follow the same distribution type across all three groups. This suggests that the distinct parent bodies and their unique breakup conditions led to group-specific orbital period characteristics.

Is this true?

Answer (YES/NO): NO